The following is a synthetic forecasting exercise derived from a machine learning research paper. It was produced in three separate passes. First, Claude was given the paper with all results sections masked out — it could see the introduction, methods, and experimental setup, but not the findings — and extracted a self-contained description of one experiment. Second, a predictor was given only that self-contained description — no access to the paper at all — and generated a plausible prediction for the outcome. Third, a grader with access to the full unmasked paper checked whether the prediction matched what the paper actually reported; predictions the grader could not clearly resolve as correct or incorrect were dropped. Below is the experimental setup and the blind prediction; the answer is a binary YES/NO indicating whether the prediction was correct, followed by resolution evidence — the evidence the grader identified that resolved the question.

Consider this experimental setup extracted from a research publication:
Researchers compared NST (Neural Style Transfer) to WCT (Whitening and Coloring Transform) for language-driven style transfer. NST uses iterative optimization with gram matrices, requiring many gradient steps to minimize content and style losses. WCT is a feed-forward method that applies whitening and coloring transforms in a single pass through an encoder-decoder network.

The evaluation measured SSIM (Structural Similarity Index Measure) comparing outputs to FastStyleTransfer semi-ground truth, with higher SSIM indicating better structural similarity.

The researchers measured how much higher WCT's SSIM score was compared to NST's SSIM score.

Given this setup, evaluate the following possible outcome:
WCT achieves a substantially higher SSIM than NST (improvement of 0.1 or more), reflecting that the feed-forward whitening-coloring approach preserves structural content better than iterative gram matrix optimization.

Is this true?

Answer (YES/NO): YES